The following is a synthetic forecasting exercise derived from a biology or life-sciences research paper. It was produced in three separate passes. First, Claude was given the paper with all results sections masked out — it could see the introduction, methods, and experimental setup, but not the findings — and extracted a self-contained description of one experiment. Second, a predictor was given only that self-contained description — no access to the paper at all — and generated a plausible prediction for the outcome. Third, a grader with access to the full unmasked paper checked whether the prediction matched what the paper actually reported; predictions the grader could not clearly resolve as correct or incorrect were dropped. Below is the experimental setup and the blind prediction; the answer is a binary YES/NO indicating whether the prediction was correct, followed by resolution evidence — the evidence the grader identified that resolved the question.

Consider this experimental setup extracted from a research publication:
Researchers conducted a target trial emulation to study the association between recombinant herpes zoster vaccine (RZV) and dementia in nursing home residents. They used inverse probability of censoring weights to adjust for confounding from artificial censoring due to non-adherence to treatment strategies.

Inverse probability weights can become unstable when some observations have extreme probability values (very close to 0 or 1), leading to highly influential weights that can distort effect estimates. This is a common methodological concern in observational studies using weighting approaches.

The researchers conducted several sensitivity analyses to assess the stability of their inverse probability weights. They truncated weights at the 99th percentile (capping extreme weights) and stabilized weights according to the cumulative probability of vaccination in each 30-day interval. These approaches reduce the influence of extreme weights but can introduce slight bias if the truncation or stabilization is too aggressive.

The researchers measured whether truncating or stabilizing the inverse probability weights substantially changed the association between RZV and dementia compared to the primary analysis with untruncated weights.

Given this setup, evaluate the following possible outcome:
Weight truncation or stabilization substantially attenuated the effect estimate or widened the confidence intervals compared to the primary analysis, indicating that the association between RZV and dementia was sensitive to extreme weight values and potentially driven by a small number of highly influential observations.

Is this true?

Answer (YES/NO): NO